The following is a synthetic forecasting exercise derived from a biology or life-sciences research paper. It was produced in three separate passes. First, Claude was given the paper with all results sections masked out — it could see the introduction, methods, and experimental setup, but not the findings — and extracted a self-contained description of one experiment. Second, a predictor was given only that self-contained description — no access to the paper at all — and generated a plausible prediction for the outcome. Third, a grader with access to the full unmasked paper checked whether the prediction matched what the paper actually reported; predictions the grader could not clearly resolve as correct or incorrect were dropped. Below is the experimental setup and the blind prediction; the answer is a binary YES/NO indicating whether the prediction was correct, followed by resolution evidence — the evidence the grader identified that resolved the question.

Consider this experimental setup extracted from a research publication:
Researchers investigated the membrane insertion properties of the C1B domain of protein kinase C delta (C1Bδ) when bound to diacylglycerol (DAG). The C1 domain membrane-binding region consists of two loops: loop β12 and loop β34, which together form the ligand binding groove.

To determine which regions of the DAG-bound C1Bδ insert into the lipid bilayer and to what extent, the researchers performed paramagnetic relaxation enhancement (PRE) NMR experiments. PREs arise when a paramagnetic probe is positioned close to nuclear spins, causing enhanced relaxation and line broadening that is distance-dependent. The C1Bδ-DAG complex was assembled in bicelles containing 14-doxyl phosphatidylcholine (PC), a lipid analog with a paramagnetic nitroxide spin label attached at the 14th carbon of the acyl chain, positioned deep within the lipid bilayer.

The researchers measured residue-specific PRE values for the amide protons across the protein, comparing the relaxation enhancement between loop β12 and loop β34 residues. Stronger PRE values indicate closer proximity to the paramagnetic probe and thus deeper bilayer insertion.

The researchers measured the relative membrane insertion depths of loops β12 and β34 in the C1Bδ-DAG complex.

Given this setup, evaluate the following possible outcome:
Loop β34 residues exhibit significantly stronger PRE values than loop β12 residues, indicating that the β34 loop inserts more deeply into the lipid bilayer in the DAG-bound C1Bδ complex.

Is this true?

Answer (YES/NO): YES